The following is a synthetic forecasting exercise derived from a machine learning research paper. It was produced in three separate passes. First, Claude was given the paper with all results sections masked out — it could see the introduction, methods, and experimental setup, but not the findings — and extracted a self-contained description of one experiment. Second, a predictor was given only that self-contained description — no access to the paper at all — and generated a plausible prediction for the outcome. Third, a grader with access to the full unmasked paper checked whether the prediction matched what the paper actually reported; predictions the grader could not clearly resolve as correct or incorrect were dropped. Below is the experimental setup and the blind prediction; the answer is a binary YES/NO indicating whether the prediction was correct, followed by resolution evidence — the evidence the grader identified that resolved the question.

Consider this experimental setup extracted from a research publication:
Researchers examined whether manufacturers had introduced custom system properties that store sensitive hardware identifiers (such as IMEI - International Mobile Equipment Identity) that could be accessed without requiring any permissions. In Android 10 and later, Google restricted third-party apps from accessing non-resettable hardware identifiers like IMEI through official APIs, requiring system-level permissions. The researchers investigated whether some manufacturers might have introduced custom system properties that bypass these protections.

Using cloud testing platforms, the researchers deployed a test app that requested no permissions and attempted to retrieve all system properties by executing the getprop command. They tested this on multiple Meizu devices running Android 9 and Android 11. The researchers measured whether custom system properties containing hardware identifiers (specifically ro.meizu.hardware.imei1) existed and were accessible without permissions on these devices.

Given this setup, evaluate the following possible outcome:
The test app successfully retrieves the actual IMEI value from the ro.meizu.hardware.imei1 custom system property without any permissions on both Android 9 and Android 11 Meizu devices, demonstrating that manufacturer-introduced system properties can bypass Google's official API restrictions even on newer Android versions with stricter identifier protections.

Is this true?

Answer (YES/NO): YES